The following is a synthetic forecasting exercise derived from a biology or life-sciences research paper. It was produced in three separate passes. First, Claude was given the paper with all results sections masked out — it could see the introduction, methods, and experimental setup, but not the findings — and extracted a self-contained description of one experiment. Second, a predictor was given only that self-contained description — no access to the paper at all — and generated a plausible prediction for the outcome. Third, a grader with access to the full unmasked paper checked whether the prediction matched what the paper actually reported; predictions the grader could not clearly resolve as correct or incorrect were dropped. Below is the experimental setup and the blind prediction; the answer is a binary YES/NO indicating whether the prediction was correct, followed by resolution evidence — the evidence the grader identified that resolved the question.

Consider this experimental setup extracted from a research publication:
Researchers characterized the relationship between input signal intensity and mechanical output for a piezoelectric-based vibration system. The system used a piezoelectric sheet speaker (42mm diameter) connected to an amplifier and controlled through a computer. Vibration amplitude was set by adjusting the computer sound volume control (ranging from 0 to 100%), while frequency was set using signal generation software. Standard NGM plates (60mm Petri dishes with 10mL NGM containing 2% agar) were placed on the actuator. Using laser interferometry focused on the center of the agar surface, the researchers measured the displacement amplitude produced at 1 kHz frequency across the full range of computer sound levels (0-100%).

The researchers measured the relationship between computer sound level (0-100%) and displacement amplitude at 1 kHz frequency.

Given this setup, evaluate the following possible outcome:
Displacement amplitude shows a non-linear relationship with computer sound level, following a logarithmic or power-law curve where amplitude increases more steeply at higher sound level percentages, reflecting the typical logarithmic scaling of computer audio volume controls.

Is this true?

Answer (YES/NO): NO